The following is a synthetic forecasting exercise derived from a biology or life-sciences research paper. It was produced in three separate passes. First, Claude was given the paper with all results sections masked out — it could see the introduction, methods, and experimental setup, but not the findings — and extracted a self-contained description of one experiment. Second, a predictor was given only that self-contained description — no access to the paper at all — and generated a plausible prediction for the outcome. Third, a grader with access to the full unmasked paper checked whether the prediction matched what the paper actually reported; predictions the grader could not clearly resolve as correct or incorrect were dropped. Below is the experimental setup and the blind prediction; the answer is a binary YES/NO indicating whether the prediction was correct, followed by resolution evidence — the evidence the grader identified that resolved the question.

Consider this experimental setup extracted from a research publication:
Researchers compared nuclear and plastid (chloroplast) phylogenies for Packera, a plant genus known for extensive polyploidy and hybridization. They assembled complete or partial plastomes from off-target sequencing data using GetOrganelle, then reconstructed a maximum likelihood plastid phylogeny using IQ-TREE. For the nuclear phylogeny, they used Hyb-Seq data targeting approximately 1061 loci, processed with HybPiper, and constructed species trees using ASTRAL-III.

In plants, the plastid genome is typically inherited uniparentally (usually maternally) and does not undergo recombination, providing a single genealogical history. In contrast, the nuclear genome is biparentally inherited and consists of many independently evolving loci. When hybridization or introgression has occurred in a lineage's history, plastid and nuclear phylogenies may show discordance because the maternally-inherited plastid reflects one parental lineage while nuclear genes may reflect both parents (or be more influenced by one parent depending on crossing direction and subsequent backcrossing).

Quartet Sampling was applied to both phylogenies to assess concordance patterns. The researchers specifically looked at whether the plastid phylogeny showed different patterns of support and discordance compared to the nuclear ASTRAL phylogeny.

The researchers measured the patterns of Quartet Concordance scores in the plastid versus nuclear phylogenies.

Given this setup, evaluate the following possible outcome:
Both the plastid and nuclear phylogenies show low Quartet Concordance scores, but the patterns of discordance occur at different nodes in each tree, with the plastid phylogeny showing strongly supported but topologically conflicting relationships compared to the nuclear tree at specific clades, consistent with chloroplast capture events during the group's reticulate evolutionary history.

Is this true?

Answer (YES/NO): NO